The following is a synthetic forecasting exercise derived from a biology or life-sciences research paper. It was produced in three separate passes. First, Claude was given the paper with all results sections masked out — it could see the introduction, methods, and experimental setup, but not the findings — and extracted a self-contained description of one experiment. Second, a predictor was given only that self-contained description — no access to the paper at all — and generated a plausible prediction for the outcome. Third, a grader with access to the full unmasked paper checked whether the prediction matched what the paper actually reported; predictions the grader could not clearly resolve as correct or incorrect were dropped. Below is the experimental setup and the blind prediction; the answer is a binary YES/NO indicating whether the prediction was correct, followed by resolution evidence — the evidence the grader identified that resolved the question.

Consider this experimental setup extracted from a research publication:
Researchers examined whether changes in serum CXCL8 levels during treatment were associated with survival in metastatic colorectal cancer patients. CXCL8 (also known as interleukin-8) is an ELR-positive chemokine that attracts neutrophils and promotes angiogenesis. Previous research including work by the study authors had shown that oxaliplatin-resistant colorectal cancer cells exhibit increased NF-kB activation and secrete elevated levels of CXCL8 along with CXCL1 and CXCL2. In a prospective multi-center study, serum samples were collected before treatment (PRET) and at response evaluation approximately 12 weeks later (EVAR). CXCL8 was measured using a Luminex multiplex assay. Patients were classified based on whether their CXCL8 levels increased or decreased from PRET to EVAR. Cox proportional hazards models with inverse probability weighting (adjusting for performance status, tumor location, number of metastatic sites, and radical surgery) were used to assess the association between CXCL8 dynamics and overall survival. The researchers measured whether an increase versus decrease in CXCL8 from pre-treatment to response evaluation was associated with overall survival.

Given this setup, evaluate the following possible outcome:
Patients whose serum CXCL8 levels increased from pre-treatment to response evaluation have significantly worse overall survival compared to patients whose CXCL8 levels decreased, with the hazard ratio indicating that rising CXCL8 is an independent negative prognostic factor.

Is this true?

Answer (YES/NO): NO